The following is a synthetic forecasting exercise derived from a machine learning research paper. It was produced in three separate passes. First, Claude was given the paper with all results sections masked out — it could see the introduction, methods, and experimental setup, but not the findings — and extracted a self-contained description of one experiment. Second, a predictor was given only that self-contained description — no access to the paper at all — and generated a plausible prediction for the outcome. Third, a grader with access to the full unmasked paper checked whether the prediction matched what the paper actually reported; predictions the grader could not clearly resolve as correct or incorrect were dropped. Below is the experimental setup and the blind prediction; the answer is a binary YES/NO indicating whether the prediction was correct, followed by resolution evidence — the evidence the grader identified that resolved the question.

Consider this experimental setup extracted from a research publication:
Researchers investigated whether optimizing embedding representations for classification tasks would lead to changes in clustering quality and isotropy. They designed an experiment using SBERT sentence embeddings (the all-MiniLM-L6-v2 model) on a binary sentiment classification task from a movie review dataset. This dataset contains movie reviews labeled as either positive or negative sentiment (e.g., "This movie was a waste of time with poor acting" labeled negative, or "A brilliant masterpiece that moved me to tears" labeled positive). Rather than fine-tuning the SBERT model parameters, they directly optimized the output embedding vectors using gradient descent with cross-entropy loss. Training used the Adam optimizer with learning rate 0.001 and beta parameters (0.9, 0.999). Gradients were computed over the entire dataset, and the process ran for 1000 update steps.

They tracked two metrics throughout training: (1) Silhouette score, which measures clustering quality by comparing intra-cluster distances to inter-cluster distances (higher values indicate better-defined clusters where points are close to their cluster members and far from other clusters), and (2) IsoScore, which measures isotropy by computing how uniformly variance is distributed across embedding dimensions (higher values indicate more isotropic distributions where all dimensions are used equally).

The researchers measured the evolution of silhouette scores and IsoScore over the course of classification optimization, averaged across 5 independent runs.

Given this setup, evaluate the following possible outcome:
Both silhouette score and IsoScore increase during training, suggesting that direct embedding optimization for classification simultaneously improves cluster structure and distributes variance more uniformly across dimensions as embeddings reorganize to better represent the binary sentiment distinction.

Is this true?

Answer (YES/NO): NO